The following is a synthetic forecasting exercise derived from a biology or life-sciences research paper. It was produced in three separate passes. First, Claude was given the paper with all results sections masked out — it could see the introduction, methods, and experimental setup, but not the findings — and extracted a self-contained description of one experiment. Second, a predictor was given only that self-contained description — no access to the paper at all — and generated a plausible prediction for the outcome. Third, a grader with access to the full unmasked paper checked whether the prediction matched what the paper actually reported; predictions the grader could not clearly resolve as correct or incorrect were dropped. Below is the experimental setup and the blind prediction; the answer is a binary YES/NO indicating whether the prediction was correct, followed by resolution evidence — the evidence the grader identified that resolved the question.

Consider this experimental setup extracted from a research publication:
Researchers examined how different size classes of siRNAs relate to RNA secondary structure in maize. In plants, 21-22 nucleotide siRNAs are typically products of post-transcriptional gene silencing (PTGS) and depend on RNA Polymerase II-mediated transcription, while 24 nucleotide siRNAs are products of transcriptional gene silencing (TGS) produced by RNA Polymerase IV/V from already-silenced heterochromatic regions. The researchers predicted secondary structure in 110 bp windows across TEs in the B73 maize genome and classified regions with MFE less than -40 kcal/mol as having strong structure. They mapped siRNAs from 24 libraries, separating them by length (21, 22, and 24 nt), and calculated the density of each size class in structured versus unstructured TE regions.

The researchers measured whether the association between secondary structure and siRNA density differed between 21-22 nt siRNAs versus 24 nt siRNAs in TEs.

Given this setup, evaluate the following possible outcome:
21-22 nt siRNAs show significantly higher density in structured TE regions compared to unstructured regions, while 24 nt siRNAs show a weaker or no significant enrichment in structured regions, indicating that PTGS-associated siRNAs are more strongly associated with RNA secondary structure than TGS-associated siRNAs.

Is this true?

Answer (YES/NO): NO